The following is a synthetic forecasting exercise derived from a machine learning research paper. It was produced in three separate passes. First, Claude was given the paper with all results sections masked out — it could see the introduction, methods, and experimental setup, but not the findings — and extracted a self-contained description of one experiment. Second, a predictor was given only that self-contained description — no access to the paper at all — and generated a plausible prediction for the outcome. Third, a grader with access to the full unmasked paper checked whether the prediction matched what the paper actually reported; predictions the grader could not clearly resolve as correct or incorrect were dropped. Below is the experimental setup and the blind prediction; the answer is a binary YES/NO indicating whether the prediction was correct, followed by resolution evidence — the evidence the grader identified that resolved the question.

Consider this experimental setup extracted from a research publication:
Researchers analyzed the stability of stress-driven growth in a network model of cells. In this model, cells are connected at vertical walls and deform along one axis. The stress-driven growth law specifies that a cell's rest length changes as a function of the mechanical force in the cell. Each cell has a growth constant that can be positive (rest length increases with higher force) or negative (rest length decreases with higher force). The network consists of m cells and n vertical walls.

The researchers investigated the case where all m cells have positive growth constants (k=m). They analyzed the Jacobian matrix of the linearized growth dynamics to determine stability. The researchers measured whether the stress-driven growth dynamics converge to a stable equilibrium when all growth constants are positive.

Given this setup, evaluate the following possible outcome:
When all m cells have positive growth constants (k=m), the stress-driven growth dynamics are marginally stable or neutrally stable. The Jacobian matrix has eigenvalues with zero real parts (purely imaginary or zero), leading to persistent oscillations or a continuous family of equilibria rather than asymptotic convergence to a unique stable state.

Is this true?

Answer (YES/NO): NO